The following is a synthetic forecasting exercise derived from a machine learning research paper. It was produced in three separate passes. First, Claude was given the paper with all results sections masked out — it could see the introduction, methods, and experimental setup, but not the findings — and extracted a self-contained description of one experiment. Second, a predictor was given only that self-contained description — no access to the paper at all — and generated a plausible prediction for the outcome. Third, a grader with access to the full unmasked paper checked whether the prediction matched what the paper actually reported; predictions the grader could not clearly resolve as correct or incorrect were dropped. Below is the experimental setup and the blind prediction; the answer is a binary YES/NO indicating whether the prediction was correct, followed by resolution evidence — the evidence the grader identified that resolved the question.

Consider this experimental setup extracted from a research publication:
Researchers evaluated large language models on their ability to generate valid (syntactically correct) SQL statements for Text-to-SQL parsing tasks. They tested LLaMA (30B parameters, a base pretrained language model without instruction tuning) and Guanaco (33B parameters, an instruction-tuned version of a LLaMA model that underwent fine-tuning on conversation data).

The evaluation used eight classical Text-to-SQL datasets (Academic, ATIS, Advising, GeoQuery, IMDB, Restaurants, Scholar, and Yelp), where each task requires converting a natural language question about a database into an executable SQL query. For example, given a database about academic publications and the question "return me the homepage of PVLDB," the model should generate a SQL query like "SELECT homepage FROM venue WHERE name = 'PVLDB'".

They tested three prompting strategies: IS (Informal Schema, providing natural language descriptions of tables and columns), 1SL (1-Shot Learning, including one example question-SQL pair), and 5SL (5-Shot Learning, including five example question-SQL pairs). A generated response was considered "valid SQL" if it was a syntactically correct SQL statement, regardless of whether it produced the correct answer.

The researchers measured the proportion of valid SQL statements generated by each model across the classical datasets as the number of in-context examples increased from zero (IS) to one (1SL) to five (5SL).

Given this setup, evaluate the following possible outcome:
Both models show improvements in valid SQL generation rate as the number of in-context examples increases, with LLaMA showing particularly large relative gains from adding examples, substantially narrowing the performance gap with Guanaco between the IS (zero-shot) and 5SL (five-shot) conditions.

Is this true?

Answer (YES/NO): NO